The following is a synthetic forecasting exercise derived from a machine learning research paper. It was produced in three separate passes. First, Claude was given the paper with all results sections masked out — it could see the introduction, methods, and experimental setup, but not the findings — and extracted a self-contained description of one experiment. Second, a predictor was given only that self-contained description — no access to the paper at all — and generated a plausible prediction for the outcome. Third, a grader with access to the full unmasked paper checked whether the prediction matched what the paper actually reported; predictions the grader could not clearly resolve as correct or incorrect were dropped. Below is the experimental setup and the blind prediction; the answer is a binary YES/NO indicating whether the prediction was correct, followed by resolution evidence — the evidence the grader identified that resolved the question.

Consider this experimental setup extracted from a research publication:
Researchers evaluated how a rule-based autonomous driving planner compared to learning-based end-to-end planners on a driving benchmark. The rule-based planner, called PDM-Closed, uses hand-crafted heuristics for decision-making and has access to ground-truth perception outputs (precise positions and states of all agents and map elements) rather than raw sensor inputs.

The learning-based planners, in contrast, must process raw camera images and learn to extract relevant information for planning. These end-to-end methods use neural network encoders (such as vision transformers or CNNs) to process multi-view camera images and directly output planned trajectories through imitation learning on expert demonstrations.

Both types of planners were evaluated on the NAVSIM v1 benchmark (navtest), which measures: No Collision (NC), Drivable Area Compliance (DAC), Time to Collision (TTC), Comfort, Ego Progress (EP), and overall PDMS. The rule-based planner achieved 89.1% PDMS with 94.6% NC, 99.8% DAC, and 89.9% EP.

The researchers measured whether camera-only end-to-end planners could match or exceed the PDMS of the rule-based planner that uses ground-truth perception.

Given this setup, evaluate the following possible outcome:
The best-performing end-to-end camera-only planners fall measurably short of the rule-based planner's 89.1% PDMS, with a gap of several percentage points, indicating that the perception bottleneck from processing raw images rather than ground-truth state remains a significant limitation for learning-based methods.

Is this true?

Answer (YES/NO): NO